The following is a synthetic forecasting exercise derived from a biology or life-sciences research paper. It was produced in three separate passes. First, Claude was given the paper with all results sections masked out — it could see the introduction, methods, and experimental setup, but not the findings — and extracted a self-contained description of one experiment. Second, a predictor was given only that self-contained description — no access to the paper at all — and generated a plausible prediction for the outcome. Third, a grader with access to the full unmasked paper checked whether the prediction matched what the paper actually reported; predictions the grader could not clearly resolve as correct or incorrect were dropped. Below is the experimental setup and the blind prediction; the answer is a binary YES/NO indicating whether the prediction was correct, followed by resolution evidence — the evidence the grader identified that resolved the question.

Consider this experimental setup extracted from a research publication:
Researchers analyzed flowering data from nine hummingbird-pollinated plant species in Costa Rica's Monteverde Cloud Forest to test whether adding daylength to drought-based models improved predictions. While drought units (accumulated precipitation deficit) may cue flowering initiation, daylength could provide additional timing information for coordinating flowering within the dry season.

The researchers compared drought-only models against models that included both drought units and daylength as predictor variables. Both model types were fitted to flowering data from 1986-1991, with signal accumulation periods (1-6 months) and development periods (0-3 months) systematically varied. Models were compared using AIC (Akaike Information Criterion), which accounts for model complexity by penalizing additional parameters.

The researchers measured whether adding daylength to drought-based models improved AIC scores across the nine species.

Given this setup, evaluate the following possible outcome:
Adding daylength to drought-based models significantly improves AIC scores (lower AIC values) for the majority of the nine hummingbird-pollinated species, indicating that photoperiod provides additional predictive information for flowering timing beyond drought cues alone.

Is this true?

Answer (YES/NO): NO